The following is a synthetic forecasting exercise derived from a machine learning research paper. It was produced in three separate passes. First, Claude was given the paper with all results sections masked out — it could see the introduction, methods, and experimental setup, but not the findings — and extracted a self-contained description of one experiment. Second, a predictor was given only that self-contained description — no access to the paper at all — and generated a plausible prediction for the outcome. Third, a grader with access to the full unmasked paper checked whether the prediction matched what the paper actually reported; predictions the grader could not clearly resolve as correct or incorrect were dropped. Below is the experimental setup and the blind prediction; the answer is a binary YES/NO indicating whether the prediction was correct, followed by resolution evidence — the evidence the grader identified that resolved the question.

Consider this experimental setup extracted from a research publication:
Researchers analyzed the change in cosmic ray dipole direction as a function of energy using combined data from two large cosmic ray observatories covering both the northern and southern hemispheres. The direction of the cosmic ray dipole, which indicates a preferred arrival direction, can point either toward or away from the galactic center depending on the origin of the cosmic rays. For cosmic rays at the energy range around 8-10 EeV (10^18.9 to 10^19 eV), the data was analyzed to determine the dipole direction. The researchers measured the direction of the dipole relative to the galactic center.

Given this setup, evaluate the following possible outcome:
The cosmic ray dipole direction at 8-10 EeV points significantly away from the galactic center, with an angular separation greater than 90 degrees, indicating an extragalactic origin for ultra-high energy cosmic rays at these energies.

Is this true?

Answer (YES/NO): YES